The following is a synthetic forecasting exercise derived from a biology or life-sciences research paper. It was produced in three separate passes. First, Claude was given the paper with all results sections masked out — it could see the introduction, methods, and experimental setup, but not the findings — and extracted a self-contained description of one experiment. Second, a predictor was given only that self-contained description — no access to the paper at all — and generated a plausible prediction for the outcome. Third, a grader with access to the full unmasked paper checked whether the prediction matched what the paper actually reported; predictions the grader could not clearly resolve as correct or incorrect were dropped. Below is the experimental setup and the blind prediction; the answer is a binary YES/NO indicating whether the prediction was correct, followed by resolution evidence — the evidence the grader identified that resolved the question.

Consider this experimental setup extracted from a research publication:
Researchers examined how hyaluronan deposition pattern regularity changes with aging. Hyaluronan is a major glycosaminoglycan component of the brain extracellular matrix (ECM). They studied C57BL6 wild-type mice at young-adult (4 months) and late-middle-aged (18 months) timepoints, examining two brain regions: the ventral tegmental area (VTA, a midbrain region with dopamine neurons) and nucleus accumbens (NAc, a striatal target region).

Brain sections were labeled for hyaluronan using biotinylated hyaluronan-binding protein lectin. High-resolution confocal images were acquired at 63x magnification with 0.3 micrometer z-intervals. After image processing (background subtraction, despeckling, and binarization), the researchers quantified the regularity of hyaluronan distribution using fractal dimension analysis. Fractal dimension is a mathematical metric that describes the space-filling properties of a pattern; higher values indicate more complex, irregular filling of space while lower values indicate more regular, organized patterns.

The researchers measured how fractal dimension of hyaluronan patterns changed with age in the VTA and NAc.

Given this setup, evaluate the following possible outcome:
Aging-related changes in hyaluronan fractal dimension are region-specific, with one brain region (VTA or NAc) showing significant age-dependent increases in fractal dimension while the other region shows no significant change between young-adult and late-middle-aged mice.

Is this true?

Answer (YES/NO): YES